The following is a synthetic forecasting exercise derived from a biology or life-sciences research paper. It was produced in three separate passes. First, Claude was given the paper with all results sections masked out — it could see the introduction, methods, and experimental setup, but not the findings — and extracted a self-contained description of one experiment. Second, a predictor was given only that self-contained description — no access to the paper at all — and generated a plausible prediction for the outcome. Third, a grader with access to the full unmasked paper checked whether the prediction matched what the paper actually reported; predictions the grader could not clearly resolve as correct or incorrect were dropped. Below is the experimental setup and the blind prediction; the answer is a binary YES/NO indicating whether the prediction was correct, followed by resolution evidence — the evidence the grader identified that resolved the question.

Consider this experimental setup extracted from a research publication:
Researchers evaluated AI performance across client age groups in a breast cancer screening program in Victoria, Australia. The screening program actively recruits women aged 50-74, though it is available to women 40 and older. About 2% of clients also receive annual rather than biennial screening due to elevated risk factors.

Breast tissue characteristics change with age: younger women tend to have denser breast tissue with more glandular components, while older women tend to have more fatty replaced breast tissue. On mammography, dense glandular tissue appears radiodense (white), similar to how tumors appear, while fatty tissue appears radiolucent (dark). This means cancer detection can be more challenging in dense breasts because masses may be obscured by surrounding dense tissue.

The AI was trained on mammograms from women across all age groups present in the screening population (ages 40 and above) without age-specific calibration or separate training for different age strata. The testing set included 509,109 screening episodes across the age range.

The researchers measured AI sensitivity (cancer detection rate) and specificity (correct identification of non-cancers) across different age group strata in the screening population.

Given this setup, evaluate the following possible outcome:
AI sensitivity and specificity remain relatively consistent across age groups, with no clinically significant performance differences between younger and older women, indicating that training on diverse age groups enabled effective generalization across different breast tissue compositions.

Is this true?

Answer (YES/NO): NO